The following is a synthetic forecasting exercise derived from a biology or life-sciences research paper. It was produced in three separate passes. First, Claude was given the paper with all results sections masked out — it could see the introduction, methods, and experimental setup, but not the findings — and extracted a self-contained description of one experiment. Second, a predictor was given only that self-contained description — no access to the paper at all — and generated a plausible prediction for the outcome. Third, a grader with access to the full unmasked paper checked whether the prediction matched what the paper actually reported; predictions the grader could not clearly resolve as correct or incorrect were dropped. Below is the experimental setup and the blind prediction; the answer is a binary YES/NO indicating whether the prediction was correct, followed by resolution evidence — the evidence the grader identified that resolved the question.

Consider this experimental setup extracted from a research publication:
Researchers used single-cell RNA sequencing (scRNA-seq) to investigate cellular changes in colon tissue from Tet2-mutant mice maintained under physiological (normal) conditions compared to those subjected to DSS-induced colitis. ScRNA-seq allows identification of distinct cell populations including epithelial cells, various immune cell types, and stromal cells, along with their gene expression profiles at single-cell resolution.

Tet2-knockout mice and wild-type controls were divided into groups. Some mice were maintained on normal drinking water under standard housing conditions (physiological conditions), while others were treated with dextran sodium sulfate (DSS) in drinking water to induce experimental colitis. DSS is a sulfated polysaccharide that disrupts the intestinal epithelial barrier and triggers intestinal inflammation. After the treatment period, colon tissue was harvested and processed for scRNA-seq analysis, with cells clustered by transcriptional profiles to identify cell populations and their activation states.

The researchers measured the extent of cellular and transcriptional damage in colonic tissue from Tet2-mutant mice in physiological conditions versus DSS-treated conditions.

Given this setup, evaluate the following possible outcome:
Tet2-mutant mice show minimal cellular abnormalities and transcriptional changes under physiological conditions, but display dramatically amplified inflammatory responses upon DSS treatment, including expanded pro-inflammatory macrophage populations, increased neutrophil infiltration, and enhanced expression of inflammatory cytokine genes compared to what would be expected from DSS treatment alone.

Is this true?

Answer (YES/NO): NO